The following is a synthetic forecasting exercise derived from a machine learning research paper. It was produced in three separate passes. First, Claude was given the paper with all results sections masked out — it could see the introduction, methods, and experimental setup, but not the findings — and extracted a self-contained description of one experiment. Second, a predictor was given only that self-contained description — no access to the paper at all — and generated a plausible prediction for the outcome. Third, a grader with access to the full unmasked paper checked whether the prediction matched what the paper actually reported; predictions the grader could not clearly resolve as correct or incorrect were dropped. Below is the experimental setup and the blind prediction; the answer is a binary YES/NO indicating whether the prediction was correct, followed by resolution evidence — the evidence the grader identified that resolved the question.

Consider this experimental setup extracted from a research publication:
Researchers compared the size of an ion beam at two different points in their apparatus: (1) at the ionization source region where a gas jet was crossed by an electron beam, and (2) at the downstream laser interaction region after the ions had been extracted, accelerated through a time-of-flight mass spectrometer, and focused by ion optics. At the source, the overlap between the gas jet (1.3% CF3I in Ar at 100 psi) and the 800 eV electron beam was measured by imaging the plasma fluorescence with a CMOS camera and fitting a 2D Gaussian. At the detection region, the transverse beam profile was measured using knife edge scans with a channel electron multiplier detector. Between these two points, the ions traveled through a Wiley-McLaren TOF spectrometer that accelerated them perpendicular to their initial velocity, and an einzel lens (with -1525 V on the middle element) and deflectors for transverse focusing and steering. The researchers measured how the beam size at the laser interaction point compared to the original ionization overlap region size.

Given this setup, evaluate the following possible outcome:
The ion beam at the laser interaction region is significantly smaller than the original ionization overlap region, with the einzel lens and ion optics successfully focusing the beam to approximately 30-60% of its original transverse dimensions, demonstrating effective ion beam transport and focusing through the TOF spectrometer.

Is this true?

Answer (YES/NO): NO